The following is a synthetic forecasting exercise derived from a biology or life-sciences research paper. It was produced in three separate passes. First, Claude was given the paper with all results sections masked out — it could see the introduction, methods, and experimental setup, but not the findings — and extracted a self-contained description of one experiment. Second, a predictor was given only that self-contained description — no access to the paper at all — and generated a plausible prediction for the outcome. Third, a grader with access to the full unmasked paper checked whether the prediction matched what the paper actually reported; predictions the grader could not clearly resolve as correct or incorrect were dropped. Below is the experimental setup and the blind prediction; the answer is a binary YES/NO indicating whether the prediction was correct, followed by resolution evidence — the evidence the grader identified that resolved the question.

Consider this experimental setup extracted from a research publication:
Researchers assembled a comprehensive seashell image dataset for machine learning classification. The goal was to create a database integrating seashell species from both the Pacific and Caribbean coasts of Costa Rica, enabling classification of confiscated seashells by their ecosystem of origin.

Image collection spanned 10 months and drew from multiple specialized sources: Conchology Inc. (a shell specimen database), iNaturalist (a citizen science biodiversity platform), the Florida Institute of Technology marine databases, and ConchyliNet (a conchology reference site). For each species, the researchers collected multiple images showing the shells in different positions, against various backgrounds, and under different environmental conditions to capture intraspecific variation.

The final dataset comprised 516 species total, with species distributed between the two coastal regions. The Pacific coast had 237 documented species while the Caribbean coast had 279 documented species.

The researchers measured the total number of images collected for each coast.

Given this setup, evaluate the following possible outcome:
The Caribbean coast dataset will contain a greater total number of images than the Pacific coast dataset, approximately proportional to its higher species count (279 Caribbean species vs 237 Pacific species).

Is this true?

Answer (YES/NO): NO